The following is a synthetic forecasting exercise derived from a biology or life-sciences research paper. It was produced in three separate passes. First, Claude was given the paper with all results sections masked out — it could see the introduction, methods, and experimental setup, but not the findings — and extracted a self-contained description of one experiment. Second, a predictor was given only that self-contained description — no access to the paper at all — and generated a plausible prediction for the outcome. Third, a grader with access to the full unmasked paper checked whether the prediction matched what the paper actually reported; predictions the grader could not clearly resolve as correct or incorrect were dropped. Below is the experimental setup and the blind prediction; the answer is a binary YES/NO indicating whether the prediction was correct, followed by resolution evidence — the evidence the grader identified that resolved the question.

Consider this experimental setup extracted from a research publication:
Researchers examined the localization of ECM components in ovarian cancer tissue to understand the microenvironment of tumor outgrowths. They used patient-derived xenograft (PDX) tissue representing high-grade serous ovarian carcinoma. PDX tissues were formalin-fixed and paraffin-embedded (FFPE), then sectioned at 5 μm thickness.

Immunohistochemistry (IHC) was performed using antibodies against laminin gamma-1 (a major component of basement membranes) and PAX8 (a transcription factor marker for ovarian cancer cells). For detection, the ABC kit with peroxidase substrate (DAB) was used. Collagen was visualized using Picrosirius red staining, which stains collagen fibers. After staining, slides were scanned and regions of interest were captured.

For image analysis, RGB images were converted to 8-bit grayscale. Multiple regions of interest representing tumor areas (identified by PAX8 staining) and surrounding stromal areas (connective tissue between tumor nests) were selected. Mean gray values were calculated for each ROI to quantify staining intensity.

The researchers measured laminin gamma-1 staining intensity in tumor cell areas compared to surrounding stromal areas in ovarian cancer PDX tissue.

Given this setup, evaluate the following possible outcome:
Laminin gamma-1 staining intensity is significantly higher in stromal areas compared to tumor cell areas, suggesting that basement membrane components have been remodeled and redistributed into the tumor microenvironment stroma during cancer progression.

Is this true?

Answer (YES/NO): NO